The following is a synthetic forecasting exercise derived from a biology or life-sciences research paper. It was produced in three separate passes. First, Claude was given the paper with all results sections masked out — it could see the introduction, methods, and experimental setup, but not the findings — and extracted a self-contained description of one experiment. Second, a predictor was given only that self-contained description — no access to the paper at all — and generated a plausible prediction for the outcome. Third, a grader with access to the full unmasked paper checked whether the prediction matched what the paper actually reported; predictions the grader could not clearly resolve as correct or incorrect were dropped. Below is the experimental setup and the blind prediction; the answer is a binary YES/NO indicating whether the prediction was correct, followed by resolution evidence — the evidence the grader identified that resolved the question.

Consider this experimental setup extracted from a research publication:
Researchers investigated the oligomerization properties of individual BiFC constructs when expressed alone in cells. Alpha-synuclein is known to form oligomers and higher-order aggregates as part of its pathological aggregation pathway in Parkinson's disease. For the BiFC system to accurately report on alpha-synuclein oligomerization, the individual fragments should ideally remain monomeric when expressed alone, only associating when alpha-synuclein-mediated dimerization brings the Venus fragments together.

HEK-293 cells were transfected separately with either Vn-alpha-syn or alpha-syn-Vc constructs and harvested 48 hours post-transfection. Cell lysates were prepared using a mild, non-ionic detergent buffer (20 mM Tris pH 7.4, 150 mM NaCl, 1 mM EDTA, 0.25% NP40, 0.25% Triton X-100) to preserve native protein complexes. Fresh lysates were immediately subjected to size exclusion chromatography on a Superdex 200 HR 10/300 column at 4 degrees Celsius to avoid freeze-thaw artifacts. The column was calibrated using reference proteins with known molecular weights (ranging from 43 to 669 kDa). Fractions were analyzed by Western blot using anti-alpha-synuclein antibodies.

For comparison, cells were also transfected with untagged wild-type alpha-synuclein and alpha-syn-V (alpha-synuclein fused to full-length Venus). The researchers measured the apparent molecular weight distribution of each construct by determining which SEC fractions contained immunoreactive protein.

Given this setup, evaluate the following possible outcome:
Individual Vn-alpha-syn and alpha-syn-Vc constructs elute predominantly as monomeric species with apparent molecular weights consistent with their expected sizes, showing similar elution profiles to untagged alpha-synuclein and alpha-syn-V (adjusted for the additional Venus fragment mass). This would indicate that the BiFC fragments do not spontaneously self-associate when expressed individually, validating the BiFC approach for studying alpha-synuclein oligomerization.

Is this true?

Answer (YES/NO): NO